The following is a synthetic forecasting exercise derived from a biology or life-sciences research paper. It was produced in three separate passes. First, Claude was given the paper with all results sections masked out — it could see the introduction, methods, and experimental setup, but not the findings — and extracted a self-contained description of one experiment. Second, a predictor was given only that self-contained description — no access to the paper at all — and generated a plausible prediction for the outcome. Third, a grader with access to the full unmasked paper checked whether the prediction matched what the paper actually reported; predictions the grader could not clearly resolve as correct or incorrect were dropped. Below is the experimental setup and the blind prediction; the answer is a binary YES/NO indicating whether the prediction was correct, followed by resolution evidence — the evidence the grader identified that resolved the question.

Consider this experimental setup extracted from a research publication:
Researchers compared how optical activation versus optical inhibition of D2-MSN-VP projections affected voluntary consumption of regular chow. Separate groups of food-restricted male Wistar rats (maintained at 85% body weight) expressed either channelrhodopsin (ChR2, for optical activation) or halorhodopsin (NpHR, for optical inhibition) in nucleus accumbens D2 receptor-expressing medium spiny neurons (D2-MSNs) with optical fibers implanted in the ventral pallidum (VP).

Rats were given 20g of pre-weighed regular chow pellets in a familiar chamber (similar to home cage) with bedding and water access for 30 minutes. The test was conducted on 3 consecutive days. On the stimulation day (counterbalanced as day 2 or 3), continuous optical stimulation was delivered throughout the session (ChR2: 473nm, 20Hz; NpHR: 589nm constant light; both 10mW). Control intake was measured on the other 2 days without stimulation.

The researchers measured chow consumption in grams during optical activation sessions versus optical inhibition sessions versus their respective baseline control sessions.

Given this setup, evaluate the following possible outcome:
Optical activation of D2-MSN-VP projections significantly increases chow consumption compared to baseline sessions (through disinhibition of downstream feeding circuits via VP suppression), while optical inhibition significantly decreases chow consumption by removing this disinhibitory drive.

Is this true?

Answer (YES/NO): NO